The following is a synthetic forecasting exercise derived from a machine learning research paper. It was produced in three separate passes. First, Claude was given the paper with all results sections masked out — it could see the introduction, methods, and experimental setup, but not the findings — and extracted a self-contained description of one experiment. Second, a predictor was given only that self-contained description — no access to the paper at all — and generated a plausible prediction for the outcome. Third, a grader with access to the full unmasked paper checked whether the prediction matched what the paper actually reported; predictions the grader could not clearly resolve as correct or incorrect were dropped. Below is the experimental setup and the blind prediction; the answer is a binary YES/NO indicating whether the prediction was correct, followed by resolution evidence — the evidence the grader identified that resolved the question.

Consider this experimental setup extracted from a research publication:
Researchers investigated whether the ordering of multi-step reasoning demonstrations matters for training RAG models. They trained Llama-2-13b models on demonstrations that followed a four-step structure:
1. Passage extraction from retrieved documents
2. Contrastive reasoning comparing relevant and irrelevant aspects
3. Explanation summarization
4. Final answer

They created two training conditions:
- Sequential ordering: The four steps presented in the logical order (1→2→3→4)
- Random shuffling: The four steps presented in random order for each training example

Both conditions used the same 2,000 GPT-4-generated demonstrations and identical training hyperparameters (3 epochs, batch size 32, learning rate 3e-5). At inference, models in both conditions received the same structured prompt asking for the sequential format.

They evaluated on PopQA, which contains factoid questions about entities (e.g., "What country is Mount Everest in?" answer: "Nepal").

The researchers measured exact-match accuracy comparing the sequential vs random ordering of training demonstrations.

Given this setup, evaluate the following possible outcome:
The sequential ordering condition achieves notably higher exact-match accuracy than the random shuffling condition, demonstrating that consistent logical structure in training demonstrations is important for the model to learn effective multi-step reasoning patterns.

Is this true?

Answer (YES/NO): YES